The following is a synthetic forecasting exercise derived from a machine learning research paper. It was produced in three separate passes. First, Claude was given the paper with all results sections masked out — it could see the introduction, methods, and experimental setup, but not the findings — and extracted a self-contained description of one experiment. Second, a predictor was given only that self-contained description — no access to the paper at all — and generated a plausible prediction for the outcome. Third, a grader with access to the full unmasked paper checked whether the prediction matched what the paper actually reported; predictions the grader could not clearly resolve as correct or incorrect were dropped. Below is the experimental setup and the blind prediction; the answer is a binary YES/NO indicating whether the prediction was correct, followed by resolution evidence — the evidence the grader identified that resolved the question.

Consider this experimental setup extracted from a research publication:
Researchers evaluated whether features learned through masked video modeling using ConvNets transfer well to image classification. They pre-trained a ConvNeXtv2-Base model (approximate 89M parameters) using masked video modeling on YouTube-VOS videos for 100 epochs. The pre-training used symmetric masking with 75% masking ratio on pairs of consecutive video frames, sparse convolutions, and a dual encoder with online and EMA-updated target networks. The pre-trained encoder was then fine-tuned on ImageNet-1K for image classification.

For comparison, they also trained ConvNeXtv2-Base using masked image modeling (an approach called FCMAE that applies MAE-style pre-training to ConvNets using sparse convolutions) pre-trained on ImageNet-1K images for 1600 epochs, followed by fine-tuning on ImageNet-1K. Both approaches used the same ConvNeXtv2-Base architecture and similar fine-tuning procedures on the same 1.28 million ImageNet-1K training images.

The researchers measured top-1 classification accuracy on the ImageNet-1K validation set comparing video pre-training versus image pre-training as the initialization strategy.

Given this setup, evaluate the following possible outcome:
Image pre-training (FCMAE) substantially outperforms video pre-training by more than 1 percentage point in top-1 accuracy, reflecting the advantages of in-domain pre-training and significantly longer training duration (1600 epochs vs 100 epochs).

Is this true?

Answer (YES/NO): NO